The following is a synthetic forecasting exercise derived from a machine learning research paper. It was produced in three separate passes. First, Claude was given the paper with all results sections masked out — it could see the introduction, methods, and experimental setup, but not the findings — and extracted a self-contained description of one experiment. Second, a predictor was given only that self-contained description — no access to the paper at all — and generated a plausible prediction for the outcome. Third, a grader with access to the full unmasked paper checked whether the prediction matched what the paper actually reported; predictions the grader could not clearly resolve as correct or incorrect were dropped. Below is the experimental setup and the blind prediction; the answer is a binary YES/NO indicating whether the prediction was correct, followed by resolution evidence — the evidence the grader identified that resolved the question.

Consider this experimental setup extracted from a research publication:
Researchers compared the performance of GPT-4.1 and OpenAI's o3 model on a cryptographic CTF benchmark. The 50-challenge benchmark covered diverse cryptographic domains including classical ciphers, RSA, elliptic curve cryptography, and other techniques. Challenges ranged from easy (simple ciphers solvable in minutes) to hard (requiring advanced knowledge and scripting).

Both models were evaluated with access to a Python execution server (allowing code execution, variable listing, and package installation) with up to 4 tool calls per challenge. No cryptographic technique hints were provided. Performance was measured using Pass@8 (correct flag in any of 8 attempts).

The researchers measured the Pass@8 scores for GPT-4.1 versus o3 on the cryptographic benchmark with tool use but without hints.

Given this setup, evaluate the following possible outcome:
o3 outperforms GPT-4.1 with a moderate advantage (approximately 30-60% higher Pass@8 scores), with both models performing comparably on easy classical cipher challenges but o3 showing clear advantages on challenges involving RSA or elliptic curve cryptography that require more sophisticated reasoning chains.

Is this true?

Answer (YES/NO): NO